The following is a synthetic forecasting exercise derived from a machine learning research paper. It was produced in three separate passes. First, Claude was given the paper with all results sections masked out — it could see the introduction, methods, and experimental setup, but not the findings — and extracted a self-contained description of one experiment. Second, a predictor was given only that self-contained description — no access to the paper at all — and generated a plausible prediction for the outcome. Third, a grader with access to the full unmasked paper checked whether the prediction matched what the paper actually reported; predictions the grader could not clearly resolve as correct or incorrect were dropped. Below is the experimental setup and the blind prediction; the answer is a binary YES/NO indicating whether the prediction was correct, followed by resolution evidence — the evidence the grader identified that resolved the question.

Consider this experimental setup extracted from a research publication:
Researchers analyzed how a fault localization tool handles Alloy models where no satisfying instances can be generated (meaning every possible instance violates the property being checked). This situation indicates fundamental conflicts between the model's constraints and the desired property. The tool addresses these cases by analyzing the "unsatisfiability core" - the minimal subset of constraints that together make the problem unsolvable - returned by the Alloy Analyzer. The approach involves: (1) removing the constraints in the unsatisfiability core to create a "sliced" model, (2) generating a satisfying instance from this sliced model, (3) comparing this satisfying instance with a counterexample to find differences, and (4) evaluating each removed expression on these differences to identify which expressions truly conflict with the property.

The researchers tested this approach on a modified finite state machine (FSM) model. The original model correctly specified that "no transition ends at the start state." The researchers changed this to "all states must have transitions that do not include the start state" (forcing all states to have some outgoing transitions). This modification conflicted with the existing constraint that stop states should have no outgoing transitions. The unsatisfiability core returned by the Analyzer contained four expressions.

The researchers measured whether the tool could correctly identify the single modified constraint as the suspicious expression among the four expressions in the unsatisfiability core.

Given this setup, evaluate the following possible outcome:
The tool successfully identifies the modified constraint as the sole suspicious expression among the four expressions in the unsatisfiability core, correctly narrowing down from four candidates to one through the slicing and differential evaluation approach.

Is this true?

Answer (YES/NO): YES